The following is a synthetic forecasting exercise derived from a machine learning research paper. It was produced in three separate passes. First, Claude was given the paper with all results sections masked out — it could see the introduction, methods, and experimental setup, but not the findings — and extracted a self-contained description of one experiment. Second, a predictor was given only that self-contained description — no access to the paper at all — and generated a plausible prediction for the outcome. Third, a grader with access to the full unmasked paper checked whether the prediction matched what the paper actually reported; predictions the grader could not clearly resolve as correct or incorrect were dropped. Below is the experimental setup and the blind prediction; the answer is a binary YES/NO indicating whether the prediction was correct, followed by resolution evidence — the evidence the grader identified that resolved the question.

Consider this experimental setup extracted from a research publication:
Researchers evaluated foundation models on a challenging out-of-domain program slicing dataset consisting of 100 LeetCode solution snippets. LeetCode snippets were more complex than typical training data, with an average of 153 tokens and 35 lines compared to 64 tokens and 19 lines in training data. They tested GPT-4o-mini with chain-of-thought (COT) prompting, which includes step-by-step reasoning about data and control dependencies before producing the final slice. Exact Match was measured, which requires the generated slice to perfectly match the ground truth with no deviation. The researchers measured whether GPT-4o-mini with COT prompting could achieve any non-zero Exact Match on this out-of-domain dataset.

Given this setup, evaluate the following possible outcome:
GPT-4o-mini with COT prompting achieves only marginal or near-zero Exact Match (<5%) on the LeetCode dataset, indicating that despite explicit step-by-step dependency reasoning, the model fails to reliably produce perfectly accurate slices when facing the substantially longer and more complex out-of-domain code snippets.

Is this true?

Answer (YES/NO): NO